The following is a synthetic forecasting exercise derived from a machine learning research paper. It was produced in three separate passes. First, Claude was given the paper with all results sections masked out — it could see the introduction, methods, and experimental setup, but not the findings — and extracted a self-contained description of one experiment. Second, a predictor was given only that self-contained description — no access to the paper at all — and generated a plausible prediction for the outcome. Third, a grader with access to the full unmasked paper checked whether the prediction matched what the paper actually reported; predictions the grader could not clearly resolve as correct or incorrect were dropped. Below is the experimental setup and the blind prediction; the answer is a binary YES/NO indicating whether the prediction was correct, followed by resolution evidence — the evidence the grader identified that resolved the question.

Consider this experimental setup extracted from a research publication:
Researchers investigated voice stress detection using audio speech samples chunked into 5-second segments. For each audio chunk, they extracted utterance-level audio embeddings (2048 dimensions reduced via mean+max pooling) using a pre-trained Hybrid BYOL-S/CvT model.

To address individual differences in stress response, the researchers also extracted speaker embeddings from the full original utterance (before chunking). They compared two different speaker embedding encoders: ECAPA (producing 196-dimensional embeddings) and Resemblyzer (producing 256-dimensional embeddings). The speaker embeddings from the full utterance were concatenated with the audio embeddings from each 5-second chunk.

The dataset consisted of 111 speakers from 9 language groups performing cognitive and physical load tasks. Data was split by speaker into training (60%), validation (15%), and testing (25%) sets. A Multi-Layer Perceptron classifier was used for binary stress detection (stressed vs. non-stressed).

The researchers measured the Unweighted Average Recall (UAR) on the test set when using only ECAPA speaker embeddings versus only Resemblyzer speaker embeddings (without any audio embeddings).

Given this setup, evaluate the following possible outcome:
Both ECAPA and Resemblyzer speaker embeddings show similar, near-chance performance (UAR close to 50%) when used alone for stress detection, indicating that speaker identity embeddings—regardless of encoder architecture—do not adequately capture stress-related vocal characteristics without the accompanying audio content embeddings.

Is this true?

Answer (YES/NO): NO